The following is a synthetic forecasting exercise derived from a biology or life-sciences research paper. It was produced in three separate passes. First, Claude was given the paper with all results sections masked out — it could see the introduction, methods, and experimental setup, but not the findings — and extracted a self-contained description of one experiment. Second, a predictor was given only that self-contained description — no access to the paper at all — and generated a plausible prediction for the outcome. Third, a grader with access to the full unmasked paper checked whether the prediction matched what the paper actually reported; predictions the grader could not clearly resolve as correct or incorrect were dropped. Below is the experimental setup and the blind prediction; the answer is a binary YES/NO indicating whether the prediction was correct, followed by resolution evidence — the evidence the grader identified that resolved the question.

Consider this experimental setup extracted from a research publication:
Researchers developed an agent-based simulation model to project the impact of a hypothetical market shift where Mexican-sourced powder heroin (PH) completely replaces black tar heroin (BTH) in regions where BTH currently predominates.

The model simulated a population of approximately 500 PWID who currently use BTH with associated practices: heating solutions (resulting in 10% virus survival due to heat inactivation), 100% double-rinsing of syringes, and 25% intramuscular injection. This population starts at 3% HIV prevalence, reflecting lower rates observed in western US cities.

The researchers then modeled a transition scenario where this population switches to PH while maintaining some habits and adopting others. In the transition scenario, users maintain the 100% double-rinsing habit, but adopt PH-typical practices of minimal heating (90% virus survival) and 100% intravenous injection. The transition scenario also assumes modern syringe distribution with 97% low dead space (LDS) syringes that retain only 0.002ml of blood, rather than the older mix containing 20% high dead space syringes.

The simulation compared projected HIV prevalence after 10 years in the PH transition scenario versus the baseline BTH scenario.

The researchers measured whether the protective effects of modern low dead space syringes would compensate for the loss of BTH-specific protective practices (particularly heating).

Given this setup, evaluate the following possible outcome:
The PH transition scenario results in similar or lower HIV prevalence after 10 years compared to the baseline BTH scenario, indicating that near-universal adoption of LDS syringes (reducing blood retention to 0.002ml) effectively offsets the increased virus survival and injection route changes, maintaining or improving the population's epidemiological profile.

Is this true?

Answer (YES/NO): NO